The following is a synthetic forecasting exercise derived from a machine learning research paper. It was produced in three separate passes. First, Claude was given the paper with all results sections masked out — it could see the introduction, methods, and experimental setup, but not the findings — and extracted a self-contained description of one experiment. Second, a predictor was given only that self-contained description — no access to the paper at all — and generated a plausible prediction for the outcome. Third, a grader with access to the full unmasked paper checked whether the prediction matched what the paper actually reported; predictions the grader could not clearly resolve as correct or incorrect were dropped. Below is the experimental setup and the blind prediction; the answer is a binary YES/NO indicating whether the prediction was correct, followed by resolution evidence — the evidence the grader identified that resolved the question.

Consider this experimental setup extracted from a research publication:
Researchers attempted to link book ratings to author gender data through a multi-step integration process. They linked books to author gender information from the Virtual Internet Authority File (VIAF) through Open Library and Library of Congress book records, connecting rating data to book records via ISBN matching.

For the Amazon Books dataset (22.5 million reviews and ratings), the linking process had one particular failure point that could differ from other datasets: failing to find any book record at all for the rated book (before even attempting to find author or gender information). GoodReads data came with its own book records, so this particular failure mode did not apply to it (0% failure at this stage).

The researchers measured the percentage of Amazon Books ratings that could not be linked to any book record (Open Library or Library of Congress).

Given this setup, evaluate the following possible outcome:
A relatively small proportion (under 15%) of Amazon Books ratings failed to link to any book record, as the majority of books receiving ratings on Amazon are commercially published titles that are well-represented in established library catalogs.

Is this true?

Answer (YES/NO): NO